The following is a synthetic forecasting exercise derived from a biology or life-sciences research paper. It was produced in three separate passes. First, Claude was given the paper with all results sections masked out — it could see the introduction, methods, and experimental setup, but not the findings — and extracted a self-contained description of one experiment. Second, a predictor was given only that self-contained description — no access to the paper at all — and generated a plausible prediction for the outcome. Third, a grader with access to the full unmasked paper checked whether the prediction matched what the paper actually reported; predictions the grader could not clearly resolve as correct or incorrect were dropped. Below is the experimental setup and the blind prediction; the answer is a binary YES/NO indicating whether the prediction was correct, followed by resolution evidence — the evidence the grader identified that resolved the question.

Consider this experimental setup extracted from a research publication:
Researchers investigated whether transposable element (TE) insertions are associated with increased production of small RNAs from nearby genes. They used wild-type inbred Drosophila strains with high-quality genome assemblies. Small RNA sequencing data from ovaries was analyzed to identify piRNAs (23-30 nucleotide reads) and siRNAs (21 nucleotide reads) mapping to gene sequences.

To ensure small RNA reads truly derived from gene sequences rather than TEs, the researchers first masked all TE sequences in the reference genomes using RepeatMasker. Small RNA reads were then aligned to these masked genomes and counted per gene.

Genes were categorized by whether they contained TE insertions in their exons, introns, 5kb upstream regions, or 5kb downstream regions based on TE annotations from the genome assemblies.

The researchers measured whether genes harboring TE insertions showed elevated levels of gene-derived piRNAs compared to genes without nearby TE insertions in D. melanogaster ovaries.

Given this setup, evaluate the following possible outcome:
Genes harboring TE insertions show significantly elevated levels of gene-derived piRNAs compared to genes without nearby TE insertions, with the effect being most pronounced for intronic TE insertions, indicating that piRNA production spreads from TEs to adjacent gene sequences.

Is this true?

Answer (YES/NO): NO